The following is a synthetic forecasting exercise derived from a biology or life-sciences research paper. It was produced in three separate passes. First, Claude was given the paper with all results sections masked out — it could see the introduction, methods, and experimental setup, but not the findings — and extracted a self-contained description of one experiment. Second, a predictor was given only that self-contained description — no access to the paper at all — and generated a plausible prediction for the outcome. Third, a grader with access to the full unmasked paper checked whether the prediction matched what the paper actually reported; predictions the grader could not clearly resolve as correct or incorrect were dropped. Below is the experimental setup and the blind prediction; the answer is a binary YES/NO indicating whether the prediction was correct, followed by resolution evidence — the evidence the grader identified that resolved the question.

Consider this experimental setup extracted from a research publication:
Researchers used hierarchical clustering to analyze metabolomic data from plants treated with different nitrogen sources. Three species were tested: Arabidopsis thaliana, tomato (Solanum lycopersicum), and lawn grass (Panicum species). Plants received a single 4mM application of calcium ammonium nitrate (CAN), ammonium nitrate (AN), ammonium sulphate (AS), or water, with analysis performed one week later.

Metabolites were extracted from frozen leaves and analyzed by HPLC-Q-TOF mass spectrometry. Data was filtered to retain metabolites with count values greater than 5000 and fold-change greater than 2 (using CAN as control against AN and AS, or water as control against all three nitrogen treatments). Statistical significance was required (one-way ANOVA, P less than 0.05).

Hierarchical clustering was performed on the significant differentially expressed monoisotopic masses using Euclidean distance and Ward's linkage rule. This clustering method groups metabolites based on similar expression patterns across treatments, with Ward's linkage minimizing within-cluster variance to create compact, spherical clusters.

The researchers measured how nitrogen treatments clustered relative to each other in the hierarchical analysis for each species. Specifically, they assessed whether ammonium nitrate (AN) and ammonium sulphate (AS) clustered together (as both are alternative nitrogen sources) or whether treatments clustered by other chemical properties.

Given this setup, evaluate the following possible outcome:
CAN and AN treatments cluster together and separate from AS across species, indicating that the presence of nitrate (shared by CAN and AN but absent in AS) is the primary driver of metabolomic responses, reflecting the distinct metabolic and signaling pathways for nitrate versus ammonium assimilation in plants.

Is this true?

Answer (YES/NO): NO